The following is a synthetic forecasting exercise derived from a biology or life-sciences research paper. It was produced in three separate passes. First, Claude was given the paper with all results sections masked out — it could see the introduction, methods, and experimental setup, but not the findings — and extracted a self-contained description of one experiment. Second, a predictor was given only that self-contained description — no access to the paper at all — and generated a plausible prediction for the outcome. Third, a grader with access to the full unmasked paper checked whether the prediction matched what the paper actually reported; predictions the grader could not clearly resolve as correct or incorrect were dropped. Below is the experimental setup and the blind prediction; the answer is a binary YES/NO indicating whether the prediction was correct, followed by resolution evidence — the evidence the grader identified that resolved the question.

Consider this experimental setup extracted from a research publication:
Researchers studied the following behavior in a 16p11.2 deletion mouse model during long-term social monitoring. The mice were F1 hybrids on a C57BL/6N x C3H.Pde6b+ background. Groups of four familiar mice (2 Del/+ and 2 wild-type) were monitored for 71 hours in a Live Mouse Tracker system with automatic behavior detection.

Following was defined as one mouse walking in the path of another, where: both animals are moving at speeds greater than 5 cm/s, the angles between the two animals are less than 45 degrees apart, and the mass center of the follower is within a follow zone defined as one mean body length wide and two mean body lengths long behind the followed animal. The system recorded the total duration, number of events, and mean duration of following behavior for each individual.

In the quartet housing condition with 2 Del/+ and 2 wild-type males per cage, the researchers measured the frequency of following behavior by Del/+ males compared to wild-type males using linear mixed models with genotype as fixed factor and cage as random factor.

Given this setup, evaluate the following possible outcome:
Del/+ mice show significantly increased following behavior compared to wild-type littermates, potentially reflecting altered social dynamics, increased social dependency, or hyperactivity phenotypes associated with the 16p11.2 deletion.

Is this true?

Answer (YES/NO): NO